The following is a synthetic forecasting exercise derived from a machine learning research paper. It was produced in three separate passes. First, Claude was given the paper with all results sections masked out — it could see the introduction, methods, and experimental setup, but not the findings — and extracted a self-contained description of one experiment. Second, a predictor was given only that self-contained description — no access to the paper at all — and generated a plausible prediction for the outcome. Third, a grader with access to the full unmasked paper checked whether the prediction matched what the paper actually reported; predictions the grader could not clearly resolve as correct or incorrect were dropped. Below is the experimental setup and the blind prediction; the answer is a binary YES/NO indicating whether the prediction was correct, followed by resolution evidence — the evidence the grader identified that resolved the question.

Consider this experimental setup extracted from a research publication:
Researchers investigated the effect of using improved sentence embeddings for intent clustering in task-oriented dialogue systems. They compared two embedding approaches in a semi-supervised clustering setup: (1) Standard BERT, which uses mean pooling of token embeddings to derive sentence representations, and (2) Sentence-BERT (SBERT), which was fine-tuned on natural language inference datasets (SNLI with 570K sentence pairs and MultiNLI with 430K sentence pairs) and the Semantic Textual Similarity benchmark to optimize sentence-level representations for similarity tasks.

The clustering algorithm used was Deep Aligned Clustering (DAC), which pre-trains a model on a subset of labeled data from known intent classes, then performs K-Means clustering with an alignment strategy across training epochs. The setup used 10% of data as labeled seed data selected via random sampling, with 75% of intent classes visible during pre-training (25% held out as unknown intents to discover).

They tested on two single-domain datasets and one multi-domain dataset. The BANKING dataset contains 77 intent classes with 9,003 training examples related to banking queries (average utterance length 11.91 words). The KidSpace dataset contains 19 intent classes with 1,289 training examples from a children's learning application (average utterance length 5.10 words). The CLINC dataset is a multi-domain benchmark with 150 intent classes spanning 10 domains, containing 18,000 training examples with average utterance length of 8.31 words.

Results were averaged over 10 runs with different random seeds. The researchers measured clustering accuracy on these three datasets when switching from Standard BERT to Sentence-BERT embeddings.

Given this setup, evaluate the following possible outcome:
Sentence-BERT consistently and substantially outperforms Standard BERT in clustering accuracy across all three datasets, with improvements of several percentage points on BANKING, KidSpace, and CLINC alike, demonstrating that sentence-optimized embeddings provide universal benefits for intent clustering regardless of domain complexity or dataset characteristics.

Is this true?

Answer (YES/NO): NO